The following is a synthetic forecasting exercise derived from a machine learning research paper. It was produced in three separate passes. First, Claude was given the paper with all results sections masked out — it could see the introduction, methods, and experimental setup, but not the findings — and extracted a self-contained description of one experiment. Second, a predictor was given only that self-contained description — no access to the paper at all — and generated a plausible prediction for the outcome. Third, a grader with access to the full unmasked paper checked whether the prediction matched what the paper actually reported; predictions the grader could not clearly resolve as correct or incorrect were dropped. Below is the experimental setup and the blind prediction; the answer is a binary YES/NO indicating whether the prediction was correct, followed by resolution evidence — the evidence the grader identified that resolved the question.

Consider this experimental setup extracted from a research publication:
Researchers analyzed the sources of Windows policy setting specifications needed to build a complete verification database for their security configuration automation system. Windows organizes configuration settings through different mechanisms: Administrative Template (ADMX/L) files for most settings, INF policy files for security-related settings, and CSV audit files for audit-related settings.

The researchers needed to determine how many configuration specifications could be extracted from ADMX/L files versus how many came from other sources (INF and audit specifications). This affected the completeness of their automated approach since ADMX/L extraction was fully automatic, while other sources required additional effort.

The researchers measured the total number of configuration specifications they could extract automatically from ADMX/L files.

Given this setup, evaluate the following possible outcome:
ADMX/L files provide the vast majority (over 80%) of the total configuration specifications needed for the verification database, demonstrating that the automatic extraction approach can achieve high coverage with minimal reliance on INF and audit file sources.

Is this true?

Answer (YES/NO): YES